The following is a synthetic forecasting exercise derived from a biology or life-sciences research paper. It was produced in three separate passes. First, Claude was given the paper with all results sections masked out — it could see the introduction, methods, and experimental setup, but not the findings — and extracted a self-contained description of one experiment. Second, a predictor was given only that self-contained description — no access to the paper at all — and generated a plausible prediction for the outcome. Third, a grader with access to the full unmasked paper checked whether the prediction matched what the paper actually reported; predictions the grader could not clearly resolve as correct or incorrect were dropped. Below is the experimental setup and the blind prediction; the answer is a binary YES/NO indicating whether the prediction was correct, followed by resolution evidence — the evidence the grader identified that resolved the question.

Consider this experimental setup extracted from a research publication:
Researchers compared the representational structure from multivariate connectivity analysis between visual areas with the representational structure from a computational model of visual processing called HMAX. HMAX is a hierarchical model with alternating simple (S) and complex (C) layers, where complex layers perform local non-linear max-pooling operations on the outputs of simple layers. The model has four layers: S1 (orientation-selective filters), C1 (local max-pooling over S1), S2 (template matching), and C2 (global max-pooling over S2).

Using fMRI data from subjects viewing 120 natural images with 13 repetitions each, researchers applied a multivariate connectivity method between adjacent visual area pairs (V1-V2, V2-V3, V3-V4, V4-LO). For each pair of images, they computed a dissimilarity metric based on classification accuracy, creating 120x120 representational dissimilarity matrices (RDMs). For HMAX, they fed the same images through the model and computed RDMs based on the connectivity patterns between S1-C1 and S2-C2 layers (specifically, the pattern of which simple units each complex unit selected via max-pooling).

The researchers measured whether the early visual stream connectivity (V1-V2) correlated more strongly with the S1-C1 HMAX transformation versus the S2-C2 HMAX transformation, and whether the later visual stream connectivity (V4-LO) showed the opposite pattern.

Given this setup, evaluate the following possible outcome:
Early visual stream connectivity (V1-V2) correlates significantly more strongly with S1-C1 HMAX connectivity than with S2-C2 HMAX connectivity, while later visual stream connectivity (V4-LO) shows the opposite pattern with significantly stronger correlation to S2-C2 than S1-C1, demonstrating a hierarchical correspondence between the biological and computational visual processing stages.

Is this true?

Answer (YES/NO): NO